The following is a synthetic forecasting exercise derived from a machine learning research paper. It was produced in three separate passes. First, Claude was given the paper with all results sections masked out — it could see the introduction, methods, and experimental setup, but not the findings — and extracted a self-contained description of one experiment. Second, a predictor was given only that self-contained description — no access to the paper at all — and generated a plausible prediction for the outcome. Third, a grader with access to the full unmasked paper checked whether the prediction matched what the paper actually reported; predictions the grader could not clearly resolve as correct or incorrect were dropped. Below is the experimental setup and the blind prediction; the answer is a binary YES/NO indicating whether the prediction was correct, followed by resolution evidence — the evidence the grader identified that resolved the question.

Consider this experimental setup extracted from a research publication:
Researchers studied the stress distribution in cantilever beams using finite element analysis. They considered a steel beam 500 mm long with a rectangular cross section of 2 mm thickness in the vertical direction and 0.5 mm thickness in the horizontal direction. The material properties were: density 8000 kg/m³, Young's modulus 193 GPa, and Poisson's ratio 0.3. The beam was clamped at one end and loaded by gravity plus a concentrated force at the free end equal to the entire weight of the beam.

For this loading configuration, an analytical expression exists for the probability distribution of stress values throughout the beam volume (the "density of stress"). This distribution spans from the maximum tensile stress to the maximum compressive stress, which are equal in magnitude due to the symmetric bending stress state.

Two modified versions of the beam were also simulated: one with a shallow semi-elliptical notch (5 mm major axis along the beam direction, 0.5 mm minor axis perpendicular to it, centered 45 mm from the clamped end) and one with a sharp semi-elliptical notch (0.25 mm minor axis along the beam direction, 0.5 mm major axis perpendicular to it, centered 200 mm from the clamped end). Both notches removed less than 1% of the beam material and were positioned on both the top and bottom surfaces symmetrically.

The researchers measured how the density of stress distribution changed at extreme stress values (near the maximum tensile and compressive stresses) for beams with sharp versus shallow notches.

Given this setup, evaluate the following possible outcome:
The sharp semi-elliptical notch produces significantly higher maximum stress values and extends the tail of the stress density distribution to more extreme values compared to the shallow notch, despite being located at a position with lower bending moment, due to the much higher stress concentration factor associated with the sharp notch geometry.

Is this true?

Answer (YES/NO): NO